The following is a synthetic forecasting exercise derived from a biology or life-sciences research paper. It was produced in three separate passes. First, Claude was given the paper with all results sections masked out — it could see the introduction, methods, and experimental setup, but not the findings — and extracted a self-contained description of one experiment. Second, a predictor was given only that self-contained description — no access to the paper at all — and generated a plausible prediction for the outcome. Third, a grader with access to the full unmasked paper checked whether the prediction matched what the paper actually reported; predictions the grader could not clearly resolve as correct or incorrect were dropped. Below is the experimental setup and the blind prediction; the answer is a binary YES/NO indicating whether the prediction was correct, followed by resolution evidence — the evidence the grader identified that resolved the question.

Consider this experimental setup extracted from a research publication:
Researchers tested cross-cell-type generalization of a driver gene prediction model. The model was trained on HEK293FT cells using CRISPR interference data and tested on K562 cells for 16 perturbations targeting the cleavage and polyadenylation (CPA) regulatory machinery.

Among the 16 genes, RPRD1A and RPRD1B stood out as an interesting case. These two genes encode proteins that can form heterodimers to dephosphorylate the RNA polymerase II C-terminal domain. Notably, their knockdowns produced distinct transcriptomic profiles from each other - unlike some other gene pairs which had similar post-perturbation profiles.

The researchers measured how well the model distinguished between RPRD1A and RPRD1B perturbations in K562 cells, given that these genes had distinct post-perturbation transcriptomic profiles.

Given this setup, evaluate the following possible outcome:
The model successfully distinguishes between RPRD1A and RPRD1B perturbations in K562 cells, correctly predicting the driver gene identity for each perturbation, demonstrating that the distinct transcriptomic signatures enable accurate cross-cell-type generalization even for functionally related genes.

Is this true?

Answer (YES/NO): NO